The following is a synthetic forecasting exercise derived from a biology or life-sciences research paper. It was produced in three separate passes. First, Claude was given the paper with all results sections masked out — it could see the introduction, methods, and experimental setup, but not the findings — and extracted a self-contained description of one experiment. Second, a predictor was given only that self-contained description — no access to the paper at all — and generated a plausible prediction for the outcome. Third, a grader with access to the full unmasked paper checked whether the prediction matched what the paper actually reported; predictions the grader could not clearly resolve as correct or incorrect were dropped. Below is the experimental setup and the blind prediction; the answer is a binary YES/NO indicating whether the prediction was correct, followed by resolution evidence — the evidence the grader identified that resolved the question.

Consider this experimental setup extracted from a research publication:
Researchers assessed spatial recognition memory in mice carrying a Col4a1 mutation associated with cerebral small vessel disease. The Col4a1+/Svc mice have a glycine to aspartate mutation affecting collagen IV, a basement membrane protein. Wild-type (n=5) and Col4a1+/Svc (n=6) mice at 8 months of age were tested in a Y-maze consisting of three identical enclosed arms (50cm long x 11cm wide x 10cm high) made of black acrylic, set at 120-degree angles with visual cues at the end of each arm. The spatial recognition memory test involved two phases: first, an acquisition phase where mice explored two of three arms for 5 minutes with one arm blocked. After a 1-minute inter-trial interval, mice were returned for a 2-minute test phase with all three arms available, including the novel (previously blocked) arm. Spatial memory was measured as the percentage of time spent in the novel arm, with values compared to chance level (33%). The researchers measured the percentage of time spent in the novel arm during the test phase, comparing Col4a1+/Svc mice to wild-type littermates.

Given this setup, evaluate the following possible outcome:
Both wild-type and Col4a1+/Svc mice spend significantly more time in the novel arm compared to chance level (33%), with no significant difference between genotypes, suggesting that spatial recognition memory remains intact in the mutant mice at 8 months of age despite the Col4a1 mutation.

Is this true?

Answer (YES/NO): NO